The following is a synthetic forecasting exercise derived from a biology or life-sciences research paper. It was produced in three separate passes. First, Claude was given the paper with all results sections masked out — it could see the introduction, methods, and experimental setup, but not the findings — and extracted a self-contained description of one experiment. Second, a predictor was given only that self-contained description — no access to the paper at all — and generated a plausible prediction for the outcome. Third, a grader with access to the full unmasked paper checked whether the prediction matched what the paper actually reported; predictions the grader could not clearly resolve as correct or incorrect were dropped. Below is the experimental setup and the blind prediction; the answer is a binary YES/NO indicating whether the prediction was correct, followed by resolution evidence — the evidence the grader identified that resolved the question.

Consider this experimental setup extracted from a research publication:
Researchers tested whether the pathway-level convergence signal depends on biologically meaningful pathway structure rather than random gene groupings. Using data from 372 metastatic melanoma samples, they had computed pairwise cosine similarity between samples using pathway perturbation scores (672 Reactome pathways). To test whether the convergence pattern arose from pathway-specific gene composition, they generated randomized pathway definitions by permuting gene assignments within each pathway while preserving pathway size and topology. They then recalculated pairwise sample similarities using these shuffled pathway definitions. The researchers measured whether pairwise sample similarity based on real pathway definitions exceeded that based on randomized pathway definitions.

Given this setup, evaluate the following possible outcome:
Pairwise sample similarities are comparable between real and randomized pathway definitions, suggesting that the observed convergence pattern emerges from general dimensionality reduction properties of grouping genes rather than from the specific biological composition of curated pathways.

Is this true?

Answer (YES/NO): NO